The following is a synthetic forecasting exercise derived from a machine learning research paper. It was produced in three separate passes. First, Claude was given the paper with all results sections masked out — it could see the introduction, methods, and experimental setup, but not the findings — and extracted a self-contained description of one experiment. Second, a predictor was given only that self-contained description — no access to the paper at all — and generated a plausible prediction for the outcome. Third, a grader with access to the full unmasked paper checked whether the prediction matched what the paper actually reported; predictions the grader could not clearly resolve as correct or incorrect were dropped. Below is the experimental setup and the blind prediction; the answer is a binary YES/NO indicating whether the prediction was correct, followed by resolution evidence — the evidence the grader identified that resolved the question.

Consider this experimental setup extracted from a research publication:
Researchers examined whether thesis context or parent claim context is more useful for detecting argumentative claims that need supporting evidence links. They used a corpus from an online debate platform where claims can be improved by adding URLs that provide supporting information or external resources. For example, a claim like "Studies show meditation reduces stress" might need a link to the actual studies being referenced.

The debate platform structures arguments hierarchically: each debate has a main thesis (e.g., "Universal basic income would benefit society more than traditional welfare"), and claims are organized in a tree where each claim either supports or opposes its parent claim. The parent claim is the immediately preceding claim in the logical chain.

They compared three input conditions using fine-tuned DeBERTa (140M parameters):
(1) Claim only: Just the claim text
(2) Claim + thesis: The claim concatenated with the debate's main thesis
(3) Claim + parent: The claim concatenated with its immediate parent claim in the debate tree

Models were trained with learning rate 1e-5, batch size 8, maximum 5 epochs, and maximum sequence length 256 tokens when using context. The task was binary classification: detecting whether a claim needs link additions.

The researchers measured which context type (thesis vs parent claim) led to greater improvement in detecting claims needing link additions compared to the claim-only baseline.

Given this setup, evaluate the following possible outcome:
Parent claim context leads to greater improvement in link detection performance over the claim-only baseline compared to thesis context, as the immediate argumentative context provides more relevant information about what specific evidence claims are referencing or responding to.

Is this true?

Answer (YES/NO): NO